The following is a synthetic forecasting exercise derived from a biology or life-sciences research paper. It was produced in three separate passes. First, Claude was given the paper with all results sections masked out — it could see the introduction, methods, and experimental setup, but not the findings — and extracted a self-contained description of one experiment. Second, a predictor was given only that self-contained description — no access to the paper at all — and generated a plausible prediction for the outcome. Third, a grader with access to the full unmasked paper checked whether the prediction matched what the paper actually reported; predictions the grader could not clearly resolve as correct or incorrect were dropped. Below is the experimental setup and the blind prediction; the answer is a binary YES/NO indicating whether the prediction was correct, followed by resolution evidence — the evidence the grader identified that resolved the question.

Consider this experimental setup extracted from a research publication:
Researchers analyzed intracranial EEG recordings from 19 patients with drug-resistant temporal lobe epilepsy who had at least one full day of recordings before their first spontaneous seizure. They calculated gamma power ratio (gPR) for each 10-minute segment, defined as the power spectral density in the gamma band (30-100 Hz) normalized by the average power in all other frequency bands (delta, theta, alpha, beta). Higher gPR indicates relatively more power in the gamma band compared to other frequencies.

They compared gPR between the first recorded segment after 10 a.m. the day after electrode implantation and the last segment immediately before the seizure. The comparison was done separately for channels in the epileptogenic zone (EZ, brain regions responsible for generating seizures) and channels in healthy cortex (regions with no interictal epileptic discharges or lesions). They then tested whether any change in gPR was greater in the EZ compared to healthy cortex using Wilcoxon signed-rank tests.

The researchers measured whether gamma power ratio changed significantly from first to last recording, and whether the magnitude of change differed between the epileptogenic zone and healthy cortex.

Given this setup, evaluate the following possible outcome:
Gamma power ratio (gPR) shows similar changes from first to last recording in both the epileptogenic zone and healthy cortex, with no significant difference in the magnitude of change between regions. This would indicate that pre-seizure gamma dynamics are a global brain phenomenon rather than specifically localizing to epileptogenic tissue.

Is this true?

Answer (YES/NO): NO